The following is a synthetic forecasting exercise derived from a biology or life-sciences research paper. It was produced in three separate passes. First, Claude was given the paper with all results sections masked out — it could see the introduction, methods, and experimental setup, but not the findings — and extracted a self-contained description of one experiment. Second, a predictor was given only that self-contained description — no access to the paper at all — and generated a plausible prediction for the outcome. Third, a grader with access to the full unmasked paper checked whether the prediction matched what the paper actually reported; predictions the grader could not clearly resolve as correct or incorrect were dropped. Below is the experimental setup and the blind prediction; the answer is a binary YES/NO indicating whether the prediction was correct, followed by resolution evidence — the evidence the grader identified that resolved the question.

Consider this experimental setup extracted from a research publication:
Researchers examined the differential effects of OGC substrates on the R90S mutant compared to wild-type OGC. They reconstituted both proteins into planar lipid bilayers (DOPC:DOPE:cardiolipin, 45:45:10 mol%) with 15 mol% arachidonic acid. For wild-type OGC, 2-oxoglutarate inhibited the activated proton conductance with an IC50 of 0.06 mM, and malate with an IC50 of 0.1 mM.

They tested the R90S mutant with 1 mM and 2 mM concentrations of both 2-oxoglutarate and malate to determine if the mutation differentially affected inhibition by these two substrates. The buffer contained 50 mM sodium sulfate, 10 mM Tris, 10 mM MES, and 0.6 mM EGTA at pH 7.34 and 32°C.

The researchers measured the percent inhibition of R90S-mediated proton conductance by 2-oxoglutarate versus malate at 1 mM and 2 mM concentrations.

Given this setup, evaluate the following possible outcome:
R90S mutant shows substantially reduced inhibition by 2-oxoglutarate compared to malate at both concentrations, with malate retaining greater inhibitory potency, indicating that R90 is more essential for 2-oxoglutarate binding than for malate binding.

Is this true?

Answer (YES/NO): YES